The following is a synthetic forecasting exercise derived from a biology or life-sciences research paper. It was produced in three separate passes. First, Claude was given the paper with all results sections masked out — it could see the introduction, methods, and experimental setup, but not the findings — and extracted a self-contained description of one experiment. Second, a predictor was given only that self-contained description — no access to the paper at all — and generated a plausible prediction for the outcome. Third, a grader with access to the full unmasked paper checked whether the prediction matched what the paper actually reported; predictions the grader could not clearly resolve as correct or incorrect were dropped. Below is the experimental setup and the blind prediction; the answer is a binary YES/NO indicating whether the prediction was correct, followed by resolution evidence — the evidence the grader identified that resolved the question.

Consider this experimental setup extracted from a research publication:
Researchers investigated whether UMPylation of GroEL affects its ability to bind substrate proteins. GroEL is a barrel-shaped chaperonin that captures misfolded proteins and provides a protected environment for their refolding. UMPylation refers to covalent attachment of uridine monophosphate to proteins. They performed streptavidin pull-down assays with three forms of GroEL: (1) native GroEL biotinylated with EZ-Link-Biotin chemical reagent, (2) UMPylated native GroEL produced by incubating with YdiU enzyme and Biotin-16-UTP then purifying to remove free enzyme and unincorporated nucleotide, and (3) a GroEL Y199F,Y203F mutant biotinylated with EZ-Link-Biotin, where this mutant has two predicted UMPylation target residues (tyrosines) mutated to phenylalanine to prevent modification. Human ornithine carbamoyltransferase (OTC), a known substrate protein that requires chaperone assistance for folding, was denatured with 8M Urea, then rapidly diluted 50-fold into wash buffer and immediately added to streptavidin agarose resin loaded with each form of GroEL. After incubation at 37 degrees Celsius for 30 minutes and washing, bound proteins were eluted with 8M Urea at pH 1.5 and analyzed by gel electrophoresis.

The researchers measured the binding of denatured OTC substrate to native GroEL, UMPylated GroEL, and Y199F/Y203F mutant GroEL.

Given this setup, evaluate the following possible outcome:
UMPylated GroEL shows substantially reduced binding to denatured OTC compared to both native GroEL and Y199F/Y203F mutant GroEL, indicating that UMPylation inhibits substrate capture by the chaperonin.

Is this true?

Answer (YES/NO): YES